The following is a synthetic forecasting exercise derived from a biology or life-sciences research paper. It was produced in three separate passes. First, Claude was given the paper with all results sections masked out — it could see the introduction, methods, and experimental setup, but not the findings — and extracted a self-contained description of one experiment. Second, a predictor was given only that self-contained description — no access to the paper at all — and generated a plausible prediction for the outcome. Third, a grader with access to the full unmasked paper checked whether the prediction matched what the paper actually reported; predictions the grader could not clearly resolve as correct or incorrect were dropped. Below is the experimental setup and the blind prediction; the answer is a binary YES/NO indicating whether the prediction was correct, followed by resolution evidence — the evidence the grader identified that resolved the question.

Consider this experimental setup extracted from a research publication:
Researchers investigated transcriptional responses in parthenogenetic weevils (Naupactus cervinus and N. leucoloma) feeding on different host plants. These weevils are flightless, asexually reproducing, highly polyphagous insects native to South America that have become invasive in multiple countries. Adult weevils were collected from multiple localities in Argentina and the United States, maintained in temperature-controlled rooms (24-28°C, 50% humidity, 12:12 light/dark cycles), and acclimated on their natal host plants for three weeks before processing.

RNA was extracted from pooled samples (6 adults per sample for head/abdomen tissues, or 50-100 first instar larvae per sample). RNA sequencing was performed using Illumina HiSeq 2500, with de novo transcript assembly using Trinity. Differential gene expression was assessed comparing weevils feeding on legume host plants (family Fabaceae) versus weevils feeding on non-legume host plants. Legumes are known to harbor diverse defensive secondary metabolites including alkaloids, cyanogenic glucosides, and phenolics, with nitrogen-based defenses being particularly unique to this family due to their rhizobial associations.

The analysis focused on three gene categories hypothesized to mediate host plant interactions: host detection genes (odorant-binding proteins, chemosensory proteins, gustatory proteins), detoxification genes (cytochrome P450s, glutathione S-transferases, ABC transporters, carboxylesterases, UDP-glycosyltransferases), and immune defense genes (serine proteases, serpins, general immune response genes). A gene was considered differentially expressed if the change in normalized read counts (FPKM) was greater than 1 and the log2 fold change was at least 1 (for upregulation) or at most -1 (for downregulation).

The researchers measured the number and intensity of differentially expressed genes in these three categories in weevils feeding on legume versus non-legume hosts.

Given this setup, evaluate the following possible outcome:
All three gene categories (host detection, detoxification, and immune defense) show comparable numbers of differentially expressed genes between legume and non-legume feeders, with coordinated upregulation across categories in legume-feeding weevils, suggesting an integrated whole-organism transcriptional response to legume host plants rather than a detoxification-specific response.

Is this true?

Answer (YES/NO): NO